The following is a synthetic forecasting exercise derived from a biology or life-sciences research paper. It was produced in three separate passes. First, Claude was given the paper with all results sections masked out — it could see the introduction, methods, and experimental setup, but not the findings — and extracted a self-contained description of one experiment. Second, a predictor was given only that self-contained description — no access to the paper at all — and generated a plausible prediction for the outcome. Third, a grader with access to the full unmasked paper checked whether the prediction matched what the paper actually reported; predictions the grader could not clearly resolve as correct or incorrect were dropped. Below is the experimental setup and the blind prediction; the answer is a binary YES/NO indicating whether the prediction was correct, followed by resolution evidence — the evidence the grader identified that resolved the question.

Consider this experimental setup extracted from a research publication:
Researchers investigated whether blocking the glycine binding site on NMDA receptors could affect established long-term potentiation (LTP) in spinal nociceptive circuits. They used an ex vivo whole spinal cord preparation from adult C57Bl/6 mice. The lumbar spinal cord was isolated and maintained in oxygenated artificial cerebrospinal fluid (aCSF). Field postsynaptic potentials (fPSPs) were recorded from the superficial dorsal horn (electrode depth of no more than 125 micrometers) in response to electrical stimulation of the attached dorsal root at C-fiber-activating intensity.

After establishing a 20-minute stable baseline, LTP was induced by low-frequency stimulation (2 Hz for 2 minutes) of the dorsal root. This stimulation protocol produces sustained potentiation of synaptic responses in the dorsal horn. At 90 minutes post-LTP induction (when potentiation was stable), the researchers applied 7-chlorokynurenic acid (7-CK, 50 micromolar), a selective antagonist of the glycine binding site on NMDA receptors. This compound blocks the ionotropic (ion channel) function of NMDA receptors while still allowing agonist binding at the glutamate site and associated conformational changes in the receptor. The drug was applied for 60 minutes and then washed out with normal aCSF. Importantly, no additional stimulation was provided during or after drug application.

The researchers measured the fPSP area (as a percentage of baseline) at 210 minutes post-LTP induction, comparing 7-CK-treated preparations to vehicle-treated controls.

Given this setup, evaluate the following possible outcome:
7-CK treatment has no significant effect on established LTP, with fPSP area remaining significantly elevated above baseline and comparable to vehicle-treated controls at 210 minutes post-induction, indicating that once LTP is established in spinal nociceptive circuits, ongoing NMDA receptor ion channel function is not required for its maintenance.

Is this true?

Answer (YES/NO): YES